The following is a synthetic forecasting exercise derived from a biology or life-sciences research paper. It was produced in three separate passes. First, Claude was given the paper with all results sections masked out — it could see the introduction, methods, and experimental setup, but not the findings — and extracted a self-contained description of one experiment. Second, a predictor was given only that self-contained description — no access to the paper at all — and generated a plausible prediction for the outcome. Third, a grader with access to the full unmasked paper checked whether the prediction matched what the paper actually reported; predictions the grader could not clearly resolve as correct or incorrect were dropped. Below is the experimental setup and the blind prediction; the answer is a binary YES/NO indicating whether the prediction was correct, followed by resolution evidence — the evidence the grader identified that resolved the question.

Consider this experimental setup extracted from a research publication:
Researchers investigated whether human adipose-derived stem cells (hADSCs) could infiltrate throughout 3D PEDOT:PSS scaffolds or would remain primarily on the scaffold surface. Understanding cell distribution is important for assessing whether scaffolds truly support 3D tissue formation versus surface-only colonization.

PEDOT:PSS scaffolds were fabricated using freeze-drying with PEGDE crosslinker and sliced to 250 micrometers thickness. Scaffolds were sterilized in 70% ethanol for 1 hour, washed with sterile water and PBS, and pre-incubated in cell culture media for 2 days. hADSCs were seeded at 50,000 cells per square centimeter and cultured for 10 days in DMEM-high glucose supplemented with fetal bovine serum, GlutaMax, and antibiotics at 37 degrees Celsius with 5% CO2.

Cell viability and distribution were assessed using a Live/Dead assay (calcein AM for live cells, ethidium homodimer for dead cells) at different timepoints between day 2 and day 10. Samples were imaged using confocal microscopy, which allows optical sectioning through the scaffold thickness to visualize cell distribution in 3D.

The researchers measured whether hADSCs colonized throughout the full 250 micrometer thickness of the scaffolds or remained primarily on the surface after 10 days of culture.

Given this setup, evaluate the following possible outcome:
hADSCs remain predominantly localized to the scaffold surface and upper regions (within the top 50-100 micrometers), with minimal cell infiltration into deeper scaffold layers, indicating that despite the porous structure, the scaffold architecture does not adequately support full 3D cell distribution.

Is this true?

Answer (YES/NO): NO